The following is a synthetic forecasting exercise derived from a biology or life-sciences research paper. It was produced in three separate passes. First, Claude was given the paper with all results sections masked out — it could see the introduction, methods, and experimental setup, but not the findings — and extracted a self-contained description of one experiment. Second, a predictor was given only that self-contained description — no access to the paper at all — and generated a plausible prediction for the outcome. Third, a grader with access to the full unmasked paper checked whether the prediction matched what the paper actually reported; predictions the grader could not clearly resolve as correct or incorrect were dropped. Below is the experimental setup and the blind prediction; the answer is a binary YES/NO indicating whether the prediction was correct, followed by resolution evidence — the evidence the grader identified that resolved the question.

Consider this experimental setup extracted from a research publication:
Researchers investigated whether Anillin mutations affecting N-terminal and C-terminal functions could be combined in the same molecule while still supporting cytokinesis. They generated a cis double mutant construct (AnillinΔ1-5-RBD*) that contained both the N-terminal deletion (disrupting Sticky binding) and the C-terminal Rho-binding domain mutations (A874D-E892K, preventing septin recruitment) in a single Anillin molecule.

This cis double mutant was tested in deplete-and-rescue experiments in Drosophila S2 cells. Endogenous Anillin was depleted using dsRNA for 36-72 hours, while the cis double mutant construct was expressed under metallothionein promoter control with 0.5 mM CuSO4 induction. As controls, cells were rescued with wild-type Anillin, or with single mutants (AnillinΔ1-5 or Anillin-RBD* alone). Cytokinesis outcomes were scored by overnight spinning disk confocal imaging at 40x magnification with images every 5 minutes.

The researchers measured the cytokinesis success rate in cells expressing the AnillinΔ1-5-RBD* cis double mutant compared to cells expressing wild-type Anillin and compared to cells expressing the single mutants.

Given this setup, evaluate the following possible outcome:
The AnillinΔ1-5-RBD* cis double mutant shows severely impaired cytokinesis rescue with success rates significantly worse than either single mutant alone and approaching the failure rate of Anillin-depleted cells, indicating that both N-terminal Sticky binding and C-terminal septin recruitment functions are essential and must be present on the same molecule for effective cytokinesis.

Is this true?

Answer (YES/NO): NO